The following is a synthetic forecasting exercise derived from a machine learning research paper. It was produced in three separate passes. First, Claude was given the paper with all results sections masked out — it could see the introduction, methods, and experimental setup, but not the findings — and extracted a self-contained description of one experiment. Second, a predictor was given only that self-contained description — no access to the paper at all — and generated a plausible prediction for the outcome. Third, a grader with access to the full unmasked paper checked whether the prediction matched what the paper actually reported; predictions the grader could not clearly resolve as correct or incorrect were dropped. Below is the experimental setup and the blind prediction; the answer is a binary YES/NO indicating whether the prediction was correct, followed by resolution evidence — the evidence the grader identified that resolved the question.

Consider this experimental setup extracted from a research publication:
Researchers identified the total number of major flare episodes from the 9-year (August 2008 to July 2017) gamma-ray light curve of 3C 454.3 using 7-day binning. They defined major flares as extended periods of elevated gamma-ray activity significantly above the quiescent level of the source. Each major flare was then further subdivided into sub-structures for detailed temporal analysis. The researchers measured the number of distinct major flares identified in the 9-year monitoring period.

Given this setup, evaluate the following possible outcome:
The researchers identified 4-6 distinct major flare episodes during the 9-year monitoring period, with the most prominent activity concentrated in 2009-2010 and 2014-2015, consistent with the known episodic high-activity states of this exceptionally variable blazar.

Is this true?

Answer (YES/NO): NO